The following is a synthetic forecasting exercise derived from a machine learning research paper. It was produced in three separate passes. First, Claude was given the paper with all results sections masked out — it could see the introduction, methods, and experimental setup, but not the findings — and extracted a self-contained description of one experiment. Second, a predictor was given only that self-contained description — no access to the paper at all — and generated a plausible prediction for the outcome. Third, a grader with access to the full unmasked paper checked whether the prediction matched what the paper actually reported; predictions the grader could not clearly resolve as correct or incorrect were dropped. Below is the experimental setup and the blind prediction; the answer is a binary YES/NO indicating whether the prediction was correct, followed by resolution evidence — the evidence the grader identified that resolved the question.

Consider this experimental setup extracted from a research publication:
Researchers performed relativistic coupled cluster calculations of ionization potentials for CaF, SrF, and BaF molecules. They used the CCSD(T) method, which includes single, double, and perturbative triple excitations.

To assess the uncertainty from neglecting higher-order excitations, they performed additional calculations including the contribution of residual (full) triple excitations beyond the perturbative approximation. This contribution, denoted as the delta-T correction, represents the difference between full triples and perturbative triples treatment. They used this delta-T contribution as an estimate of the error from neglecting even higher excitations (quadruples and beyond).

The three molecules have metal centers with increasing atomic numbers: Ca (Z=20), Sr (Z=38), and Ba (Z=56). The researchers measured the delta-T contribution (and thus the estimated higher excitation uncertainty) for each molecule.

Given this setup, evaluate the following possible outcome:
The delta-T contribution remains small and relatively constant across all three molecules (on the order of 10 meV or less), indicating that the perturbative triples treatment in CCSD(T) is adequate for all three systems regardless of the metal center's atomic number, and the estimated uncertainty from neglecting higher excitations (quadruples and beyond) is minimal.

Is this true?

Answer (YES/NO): NO